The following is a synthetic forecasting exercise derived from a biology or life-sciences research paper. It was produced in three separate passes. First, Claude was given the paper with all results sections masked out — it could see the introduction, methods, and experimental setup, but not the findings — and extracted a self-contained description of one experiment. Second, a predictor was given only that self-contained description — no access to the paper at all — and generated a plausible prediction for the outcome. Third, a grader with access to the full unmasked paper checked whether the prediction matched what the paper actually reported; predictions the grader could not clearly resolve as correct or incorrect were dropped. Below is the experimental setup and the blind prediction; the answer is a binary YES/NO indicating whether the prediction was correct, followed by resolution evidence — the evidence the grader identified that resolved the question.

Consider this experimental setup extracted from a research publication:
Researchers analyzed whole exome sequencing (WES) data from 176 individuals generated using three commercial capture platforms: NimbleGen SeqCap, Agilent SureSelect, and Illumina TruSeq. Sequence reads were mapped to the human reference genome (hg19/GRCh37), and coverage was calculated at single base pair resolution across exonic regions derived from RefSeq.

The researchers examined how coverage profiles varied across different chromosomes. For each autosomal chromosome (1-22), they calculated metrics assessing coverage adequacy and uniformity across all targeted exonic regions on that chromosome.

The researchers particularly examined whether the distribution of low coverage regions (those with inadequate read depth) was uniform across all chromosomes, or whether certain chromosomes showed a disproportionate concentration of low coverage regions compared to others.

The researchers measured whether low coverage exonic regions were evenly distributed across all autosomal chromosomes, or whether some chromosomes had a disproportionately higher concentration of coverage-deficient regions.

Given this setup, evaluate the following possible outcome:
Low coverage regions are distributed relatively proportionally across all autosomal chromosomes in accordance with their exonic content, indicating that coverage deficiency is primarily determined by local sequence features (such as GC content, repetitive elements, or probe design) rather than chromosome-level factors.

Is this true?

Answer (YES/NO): NO